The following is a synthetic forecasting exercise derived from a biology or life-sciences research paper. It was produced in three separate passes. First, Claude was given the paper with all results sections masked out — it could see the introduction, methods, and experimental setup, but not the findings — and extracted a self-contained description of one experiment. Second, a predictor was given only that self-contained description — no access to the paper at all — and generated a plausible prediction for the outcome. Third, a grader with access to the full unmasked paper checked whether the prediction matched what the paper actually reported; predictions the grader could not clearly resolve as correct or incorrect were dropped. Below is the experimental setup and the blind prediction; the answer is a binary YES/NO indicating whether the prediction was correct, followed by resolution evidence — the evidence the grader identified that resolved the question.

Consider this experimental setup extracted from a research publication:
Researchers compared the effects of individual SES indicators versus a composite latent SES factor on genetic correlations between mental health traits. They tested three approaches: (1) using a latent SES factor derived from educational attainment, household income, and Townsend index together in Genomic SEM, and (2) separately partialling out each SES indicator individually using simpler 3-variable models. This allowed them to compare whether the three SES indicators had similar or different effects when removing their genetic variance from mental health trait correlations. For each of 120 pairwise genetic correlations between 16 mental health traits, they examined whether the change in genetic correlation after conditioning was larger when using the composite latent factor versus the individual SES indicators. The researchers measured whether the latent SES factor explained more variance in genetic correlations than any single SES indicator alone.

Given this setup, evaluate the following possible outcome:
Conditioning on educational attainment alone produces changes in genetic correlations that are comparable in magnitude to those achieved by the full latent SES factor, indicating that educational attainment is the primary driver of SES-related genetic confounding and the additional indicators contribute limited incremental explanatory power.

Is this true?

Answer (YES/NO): YES